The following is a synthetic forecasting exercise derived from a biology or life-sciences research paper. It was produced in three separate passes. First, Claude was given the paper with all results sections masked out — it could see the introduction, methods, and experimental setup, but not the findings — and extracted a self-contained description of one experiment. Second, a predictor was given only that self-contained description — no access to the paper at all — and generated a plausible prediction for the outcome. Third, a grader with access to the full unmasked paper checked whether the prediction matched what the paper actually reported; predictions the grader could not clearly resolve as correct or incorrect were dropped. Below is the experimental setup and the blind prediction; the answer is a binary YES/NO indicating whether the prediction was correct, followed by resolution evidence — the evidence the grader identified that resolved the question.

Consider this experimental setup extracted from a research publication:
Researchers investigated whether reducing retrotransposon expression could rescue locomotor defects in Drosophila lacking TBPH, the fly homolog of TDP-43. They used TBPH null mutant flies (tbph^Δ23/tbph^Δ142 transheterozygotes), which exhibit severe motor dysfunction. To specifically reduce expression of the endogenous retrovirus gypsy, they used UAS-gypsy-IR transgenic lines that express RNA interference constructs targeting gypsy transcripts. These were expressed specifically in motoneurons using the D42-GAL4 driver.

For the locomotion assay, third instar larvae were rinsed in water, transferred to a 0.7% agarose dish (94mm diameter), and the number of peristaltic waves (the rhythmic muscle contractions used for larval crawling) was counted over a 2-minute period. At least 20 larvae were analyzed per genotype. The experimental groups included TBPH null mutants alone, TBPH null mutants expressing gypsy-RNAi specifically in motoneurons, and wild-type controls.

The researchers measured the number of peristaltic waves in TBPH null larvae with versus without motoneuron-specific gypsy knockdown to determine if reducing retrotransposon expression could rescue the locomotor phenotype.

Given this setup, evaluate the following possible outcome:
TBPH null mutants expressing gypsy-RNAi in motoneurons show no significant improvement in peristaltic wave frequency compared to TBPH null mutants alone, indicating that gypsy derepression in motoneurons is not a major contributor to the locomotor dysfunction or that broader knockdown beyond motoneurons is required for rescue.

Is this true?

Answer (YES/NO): NO